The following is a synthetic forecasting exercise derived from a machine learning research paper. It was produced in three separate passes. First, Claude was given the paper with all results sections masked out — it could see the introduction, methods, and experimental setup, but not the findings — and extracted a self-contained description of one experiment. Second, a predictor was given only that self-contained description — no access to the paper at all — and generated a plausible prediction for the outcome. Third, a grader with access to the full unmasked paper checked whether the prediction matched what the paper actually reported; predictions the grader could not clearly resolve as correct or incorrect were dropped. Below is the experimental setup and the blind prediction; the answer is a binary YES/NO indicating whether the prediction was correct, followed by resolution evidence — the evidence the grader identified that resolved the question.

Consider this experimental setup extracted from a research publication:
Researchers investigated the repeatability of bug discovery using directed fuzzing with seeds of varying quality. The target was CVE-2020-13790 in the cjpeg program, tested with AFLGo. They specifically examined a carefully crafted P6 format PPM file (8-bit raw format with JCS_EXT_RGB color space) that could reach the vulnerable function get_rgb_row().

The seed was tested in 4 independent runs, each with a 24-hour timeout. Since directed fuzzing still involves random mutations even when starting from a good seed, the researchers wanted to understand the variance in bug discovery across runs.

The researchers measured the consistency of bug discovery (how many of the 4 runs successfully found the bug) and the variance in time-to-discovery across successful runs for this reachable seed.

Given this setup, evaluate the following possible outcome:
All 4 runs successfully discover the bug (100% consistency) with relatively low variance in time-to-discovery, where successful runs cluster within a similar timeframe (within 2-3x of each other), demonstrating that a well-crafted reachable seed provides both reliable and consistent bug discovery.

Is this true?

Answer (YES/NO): NO